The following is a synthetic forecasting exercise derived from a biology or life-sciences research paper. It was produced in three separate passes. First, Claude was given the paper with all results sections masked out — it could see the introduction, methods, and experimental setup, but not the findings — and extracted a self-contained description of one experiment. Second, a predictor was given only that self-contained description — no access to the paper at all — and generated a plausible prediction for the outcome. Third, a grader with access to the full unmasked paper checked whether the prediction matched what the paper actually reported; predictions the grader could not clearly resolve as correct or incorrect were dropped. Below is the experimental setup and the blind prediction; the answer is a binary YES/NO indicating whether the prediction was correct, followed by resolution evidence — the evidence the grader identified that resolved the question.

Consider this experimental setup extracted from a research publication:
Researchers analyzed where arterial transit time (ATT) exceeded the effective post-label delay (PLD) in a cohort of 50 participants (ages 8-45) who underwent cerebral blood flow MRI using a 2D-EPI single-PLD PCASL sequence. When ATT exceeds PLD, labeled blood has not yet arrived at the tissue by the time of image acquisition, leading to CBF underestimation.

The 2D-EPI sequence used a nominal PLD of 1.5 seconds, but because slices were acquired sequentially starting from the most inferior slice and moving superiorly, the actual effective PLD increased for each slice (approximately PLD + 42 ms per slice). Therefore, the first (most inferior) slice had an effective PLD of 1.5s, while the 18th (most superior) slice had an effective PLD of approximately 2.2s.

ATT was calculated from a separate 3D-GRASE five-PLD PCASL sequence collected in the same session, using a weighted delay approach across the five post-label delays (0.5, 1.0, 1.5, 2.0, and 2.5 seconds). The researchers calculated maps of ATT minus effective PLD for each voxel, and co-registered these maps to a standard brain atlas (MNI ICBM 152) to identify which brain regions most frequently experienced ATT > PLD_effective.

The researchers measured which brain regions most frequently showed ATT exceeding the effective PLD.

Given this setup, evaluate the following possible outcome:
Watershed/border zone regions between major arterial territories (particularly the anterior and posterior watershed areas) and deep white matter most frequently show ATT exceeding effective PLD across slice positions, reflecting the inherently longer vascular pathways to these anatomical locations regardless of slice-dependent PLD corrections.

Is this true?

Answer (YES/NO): YES